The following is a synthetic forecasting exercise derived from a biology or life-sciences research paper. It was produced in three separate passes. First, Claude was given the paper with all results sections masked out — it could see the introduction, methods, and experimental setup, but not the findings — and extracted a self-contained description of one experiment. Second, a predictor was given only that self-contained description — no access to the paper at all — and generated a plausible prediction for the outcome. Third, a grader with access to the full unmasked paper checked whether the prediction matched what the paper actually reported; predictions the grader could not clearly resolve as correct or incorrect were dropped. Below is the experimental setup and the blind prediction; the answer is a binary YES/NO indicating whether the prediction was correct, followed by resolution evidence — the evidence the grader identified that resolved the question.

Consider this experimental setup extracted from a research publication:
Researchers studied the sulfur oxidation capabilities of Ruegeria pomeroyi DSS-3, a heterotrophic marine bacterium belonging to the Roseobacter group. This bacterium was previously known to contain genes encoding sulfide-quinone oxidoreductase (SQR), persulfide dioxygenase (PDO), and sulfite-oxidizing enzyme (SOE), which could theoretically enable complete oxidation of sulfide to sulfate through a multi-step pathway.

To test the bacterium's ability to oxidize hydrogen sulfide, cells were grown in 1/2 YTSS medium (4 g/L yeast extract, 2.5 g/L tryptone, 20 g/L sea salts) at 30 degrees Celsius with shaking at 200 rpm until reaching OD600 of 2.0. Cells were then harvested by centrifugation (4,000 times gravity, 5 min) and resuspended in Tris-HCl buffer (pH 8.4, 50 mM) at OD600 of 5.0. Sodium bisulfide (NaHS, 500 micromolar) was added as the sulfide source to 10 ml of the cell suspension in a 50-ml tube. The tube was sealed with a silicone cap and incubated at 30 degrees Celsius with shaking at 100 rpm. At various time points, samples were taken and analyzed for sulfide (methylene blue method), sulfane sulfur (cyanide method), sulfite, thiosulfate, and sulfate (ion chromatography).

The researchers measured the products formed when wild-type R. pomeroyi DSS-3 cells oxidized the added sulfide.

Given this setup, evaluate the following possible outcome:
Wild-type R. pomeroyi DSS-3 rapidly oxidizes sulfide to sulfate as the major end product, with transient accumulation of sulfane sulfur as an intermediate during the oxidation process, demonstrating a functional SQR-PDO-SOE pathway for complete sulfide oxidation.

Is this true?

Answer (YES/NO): NO